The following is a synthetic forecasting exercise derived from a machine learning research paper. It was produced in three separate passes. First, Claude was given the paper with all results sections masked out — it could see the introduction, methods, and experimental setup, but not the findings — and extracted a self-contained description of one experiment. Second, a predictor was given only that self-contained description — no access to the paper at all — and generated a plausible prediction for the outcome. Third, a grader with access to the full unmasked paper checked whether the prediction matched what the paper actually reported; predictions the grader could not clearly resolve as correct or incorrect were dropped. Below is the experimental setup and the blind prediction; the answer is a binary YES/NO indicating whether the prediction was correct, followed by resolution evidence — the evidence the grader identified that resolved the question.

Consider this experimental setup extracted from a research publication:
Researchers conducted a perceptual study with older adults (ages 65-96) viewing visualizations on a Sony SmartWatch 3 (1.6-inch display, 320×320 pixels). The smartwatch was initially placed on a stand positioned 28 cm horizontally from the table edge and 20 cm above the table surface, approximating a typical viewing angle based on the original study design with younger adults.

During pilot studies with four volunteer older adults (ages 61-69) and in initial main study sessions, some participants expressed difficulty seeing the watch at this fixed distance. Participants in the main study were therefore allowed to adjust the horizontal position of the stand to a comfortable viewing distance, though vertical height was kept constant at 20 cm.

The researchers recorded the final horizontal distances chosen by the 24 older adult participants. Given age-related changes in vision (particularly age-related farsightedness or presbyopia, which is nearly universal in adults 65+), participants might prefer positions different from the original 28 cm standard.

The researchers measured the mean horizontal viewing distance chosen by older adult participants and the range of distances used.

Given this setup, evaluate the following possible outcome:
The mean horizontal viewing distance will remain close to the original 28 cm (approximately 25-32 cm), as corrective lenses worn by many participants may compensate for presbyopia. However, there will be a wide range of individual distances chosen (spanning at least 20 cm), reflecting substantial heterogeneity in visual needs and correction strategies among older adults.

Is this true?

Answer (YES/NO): NO